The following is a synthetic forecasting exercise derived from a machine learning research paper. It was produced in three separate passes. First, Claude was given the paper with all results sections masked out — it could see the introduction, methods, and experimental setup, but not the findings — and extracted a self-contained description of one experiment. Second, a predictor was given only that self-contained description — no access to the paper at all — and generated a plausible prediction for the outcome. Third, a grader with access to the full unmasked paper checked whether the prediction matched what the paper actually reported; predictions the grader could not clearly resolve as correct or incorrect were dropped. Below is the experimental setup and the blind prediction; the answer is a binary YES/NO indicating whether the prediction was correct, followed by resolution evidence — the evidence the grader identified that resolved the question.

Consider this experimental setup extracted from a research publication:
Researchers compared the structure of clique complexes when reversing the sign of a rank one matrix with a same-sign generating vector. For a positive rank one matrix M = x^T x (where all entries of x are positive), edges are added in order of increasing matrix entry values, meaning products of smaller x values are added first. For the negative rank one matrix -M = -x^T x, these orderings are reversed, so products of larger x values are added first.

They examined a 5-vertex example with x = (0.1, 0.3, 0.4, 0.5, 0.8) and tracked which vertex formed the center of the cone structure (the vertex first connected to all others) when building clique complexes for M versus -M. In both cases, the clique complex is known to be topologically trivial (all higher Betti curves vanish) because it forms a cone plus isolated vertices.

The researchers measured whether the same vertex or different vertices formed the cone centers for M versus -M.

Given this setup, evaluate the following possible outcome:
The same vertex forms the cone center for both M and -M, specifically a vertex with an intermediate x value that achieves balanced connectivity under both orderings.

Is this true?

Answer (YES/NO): NO